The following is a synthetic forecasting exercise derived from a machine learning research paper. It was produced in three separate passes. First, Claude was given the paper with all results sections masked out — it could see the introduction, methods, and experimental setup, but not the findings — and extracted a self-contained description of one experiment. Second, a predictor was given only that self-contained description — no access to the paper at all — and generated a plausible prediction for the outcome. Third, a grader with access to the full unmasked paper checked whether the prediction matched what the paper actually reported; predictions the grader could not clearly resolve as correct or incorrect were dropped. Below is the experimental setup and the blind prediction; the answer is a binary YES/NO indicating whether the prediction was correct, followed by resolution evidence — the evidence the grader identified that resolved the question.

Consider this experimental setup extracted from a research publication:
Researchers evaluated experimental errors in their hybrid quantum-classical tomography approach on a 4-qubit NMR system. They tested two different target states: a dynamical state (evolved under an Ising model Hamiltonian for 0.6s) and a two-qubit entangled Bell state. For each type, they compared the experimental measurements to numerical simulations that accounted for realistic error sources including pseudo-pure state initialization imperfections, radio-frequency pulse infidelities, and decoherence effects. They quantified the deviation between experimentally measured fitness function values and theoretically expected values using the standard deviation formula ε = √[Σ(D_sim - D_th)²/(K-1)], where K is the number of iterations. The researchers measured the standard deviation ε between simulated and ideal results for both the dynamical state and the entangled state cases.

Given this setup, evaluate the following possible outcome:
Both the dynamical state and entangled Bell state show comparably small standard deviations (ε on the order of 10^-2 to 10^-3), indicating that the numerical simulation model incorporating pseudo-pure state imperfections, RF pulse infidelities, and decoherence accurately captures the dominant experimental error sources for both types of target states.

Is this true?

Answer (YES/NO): YES